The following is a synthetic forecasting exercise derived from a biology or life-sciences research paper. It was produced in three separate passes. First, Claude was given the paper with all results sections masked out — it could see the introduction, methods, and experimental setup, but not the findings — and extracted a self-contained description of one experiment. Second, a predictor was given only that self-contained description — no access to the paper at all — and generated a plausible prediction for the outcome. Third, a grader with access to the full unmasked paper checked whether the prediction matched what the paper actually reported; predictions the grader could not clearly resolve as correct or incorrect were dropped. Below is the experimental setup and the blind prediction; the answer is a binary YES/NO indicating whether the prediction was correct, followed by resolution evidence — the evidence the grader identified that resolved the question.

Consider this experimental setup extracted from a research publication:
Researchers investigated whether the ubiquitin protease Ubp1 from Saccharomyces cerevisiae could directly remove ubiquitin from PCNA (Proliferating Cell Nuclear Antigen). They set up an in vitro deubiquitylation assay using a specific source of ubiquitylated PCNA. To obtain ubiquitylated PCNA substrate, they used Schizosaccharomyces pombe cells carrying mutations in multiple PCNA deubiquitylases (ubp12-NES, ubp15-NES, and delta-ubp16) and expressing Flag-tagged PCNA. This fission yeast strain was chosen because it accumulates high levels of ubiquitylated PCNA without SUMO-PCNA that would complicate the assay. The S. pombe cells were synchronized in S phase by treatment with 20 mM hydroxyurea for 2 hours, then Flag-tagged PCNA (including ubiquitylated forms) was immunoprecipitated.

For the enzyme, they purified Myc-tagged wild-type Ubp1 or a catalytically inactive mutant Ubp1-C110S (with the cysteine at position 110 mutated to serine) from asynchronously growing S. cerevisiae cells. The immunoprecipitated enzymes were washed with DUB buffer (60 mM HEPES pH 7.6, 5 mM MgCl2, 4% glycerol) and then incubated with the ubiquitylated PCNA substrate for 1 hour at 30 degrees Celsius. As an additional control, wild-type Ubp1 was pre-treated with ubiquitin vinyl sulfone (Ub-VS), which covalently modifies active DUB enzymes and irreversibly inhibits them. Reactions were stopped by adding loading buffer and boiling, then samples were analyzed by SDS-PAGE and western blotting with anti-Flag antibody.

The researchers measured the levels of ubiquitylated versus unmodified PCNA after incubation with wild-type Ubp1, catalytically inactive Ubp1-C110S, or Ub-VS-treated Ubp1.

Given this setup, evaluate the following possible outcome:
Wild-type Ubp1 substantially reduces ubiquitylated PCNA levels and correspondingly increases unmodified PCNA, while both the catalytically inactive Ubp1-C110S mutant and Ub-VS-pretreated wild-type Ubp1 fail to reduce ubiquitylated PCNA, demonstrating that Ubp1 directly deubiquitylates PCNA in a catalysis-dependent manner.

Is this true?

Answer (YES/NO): YES